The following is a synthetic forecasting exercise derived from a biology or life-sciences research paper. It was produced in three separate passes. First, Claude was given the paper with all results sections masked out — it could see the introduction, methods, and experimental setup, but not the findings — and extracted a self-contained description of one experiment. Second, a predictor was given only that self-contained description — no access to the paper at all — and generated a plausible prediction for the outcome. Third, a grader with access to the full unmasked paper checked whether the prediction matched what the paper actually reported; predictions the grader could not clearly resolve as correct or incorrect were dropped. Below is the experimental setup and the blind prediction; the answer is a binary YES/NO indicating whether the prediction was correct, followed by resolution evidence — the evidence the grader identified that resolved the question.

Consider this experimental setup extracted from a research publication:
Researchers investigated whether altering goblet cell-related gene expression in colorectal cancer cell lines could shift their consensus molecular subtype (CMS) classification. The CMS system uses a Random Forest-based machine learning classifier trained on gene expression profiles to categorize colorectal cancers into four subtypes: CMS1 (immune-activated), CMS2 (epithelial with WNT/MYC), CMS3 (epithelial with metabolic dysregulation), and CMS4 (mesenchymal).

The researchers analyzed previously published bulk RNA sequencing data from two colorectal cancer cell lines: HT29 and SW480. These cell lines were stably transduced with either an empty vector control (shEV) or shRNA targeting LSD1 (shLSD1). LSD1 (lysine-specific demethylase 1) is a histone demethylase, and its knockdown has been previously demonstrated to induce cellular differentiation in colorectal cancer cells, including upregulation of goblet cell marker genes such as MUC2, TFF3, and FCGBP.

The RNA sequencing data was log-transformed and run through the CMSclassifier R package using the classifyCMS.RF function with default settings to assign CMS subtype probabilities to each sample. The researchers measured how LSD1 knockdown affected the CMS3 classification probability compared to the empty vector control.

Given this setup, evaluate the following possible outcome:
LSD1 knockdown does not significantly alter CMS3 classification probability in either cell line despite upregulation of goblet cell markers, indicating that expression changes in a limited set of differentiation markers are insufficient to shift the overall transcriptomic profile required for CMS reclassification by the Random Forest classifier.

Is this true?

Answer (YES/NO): NO